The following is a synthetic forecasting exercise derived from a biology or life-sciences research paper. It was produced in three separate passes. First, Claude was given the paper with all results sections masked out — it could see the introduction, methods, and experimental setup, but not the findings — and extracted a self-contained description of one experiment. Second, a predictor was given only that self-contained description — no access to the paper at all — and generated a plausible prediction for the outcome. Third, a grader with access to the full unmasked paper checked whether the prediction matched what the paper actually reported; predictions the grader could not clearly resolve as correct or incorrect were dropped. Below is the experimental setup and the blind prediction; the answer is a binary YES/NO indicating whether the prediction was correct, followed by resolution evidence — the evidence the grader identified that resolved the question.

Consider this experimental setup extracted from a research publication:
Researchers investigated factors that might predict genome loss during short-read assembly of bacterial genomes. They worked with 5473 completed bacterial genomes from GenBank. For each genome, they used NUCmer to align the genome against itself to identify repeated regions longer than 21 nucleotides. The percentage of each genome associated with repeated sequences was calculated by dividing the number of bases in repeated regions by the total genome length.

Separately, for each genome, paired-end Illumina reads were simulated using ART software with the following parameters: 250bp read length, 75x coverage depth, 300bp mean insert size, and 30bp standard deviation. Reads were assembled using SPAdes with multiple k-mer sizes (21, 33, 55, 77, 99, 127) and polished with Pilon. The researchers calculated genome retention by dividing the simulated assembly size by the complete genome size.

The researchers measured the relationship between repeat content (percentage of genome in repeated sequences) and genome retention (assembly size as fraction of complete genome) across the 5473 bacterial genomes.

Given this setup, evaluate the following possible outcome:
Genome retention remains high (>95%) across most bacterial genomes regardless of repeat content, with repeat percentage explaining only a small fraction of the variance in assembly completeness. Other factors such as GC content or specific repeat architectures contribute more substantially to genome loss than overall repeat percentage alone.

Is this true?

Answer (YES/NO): NO